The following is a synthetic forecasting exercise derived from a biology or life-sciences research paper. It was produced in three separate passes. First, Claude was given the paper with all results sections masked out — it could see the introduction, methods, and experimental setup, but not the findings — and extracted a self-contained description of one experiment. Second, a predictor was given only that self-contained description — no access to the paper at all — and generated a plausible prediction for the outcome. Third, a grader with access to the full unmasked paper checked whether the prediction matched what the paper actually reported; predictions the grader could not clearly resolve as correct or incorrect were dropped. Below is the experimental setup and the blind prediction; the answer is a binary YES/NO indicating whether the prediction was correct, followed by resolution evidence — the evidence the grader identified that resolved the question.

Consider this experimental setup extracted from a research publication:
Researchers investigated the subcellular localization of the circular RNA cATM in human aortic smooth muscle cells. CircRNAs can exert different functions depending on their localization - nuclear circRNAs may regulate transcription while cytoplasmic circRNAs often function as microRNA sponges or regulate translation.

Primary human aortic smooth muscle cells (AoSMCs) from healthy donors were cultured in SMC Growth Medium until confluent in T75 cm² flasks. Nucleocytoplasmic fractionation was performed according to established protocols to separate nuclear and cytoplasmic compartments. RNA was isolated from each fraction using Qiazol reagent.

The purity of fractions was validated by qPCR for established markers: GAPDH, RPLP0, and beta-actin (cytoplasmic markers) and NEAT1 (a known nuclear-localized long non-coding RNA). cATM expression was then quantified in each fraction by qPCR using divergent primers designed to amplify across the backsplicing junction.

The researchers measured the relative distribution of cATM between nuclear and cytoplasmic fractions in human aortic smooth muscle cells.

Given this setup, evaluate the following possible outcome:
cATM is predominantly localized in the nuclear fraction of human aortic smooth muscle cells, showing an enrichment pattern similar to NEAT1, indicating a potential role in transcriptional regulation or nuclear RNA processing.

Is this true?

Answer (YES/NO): NO